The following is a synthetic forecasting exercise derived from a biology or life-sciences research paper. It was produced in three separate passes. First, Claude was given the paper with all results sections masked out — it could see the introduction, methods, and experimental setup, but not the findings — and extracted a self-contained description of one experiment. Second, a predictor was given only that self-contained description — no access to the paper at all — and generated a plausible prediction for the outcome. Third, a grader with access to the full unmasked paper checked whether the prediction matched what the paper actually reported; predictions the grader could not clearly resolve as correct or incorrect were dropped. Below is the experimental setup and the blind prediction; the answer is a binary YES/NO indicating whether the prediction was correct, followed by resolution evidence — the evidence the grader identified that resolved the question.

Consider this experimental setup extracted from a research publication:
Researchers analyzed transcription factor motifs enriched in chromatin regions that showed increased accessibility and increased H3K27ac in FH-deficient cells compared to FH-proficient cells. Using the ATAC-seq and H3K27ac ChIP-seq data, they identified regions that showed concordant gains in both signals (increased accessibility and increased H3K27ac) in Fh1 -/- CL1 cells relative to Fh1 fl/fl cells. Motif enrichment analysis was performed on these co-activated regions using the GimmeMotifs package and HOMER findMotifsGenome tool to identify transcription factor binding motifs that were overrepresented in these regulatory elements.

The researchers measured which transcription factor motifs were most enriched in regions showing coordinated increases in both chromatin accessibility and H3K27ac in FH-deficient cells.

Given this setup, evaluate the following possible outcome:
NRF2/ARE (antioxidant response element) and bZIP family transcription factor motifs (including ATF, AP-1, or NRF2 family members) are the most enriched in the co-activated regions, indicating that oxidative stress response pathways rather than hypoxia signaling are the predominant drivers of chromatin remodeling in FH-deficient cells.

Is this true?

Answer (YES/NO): YES